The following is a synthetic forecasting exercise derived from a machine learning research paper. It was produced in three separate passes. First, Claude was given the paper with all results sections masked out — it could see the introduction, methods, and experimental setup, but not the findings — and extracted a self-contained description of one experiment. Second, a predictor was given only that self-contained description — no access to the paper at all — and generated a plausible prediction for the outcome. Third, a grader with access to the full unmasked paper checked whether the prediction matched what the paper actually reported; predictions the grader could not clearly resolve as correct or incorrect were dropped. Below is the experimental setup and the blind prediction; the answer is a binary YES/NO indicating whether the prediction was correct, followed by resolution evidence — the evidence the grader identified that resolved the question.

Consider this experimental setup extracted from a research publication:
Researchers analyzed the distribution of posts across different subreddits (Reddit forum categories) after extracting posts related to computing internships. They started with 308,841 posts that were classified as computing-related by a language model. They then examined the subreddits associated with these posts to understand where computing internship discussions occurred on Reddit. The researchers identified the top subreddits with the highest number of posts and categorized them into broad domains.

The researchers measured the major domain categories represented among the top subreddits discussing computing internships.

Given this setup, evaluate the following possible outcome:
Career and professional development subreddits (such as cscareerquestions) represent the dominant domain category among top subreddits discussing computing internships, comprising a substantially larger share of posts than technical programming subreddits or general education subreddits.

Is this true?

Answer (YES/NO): YES